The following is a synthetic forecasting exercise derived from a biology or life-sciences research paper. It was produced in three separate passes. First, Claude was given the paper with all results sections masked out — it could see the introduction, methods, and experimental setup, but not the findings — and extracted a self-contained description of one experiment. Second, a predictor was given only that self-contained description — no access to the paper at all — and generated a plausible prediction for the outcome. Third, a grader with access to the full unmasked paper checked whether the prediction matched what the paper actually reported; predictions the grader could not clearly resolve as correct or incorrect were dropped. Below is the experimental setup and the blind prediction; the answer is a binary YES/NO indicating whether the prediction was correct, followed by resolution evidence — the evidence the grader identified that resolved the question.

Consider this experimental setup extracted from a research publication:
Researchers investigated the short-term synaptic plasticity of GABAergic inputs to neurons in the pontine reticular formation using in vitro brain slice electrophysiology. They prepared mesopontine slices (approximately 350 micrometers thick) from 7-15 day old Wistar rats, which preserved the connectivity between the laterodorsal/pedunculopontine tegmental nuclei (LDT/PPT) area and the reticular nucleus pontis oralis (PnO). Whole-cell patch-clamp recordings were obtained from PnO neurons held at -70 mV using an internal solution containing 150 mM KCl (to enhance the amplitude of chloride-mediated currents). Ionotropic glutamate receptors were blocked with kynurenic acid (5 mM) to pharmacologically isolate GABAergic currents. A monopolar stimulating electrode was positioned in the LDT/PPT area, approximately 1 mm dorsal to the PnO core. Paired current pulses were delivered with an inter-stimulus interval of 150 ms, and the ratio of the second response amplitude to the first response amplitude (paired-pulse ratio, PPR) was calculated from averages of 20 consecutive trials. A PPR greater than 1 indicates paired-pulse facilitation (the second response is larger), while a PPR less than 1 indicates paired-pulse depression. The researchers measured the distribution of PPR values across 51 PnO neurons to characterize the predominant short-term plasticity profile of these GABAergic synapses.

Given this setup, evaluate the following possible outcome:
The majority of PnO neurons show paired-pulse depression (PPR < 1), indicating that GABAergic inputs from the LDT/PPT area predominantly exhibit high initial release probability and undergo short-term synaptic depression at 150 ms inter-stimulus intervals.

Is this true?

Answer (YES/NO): NO